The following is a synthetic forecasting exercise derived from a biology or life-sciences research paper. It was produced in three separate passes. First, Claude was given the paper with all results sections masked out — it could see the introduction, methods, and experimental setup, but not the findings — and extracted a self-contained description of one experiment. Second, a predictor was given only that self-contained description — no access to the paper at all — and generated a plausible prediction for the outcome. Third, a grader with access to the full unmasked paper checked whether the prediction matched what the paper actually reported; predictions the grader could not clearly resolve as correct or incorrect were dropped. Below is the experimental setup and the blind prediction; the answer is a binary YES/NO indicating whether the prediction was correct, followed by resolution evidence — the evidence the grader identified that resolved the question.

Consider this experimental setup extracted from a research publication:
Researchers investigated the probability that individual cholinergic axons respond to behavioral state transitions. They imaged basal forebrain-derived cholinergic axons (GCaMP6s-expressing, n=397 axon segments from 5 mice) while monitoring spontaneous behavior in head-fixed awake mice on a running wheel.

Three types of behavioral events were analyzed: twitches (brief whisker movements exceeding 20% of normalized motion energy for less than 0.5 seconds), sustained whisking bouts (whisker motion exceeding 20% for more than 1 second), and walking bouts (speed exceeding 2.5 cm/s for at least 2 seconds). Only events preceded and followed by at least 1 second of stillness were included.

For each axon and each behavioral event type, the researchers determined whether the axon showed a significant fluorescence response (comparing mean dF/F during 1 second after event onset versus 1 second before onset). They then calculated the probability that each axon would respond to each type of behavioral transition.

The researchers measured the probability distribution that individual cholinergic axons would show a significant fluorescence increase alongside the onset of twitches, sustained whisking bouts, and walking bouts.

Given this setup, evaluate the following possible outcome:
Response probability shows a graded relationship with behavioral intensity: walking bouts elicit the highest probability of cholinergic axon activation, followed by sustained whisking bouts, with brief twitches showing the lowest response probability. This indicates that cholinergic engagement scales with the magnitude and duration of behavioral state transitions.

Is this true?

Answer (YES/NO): NO